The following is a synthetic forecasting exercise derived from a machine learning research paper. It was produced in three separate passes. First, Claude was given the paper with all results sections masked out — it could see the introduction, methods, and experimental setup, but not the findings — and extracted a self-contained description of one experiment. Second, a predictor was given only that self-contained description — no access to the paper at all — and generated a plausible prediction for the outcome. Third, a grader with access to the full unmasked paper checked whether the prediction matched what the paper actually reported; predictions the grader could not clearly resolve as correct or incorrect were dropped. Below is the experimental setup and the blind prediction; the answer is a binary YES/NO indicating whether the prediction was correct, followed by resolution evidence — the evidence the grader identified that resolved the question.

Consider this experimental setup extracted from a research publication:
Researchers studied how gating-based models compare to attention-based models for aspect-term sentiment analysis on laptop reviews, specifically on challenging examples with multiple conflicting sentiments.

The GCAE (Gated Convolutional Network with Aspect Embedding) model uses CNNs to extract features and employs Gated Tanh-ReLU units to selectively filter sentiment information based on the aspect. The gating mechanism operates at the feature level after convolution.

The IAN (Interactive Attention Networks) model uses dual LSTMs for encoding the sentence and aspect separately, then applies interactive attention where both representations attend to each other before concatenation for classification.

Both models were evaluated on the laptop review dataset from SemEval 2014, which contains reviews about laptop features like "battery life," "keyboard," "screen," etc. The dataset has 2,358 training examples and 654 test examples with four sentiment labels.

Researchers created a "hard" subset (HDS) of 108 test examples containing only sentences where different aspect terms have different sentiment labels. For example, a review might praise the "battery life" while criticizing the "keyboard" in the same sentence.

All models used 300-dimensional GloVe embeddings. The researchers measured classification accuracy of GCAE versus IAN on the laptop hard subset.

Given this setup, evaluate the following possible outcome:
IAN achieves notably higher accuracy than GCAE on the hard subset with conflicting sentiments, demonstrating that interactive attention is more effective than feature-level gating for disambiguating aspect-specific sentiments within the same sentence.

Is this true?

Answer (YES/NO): NO